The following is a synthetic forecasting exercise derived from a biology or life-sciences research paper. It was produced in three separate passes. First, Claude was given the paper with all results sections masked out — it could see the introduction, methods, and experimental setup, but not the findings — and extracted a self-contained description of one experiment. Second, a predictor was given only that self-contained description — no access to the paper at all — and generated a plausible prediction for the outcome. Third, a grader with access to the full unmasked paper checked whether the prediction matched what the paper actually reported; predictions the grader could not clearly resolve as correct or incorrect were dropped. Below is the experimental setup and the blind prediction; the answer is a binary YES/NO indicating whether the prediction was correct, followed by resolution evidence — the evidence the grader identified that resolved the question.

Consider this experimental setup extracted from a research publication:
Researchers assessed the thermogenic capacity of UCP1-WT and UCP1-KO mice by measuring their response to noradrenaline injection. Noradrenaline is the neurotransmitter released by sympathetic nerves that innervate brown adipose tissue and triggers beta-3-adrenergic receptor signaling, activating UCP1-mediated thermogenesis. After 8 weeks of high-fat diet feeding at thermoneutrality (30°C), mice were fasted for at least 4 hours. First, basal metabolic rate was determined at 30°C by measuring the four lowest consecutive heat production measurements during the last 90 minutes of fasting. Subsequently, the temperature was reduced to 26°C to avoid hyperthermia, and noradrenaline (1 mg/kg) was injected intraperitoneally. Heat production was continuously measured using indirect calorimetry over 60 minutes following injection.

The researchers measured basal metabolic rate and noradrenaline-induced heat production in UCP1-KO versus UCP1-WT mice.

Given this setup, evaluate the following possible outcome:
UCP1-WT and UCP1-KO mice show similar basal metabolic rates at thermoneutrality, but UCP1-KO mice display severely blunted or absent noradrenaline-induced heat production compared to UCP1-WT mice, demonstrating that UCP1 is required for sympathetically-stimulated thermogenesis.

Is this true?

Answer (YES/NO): NO